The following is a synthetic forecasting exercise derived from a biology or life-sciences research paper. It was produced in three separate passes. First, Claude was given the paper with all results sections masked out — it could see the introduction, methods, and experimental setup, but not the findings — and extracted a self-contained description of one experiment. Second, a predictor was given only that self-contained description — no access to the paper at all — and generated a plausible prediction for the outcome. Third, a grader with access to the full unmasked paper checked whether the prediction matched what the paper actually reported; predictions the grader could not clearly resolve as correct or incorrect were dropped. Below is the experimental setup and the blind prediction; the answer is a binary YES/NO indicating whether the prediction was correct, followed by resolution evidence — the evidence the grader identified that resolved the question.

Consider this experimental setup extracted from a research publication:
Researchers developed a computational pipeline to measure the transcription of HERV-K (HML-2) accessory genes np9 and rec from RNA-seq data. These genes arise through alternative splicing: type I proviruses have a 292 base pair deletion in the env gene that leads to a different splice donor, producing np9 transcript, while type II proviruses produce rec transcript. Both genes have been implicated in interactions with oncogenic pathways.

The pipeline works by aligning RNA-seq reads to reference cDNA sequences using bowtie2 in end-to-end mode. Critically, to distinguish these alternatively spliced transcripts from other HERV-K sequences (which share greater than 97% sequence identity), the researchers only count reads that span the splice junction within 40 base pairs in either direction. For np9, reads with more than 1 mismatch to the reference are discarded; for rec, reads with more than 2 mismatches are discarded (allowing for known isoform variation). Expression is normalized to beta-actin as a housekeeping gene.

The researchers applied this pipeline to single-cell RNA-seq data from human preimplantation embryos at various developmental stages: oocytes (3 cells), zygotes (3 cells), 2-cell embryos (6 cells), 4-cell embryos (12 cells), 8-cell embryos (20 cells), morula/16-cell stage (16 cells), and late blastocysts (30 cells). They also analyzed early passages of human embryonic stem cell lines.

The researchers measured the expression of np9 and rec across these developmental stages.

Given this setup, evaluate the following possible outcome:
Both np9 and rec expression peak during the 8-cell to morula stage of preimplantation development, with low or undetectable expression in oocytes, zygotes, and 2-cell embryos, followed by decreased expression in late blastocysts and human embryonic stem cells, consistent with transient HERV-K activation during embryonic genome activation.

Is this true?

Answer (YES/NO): NO